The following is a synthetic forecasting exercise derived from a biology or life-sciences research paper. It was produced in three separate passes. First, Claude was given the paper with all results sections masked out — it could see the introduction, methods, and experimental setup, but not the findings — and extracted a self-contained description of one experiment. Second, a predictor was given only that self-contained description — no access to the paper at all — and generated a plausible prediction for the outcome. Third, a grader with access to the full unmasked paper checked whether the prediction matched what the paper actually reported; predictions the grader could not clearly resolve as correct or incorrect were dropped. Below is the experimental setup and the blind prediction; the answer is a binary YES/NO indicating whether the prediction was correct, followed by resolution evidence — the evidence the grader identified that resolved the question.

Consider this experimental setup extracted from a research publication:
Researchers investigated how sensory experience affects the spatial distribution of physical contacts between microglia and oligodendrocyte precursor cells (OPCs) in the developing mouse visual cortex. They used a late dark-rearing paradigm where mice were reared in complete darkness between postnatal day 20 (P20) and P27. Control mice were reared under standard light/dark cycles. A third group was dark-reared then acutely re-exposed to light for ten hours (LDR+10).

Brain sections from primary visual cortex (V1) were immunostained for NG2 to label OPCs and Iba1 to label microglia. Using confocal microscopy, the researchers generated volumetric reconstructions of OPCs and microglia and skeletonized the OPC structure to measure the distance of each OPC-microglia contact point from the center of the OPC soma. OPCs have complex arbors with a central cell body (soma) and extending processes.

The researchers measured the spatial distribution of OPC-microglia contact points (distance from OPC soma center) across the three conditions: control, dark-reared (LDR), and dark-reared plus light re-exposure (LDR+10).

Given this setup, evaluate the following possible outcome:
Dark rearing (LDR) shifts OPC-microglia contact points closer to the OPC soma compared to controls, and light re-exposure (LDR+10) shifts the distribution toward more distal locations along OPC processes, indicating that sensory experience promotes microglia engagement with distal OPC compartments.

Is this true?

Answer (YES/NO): NO